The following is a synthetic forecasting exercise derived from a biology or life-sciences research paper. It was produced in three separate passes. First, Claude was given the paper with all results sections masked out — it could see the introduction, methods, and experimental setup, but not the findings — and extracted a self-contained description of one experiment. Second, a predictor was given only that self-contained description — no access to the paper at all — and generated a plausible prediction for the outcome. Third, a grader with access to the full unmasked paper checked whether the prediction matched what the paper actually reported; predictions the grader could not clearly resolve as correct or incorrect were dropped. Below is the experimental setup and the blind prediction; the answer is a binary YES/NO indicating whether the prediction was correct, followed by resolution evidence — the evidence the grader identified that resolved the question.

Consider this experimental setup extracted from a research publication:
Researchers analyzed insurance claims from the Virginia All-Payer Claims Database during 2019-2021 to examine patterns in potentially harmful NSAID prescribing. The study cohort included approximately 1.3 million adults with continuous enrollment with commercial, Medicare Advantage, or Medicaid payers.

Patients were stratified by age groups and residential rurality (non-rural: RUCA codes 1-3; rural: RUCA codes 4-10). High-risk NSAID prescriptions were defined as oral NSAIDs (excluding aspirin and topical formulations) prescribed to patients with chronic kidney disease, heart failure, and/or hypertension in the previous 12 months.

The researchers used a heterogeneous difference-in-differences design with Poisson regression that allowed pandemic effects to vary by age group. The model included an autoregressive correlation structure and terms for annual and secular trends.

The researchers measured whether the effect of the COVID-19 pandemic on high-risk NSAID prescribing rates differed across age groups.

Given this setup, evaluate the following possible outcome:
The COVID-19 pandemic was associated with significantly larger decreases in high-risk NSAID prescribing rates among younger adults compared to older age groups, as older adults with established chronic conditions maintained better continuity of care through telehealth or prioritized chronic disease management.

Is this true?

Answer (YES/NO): NO